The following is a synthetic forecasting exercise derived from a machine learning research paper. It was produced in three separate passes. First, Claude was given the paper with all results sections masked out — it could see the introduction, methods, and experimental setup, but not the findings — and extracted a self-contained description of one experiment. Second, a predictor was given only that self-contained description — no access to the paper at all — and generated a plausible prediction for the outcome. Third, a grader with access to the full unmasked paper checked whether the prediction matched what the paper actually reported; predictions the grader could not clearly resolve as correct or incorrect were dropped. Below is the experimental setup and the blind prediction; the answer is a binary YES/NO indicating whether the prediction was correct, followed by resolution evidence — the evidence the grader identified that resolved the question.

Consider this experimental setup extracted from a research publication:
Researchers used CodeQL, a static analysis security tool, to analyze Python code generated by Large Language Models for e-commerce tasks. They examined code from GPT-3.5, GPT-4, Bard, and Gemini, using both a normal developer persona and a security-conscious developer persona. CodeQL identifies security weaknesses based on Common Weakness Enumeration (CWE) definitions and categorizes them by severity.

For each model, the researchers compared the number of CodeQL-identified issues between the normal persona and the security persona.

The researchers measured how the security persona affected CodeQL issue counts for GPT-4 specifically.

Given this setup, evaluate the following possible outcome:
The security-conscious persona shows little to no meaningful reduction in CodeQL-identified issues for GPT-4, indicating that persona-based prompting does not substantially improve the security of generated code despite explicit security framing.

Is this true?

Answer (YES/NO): NO